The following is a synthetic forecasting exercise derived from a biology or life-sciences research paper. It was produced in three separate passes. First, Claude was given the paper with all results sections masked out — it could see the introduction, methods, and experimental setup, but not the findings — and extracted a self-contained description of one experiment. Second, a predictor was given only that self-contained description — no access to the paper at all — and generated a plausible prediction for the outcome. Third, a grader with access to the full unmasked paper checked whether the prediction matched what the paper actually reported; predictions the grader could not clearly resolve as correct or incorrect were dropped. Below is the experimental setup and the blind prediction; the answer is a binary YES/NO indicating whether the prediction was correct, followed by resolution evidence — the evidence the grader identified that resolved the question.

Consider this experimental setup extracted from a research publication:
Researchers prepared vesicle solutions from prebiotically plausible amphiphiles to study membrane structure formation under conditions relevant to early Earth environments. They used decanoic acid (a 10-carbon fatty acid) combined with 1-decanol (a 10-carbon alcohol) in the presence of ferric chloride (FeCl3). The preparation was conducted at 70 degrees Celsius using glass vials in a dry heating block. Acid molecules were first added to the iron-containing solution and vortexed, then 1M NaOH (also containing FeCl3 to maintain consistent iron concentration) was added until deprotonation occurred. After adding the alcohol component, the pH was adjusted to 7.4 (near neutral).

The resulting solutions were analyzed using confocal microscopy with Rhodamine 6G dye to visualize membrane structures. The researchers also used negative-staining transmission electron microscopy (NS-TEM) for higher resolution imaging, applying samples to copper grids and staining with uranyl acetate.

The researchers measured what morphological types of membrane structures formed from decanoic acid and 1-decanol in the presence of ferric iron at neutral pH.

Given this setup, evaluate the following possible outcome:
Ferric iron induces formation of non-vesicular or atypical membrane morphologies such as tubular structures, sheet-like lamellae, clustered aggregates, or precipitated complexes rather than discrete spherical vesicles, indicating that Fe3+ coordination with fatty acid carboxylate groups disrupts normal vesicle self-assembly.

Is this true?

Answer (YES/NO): NO